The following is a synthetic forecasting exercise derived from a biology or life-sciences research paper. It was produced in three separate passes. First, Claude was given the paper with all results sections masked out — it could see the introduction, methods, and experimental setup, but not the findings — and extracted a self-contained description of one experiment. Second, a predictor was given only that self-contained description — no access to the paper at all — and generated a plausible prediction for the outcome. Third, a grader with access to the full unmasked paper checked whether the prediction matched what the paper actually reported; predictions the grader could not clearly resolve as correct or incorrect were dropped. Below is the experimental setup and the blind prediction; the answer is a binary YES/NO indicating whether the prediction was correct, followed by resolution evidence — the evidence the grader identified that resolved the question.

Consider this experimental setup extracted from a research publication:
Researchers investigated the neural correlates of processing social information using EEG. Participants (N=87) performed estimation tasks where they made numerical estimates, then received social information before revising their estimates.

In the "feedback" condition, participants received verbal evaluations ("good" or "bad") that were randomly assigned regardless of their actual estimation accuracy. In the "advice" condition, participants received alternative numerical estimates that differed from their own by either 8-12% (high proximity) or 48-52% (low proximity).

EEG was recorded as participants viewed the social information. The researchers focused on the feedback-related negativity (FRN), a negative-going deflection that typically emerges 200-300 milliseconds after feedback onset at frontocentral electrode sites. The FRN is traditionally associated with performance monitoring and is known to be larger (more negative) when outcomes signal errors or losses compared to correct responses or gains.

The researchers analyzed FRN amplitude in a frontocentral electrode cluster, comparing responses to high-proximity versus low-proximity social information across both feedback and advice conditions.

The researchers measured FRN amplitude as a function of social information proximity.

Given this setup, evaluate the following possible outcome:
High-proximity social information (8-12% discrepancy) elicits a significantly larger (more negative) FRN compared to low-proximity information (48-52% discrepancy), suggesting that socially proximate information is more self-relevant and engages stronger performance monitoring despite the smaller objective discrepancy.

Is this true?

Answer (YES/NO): NO